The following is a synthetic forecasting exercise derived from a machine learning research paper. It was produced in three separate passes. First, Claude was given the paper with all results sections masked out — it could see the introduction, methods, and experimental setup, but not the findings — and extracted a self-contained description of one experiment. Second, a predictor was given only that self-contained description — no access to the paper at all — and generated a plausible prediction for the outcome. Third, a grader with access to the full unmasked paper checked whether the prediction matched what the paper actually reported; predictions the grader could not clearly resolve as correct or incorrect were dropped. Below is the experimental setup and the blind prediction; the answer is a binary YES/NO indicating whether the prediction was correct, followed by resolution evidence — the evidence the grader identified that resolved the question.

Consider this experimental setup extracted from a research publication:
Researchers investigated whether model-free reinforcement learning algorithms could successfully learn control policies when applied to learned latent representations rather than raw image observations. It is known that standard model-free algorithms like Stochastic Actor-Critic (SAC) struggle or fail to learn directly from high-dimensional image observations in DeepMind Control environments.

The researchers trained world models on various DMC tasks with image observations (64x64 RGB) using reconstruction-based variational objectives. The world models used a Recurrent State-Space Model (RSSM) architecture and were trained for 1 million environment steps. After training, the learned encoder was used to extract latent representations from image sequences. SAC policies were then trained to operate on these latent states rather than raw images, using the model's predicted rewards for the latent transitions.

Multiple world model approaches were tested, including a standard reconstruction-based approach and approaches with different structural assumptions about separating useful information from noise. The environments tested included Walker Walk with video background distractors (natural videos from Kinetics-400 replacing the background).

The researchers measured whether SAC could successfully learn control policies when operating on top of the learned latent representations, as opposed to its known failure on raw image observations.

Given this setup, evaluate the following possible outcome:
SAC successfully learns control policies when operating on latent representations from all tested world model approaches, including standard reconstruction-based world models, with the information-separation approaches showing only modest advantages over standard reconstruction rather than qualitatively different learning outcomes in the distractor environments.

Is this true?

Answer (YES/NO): NO